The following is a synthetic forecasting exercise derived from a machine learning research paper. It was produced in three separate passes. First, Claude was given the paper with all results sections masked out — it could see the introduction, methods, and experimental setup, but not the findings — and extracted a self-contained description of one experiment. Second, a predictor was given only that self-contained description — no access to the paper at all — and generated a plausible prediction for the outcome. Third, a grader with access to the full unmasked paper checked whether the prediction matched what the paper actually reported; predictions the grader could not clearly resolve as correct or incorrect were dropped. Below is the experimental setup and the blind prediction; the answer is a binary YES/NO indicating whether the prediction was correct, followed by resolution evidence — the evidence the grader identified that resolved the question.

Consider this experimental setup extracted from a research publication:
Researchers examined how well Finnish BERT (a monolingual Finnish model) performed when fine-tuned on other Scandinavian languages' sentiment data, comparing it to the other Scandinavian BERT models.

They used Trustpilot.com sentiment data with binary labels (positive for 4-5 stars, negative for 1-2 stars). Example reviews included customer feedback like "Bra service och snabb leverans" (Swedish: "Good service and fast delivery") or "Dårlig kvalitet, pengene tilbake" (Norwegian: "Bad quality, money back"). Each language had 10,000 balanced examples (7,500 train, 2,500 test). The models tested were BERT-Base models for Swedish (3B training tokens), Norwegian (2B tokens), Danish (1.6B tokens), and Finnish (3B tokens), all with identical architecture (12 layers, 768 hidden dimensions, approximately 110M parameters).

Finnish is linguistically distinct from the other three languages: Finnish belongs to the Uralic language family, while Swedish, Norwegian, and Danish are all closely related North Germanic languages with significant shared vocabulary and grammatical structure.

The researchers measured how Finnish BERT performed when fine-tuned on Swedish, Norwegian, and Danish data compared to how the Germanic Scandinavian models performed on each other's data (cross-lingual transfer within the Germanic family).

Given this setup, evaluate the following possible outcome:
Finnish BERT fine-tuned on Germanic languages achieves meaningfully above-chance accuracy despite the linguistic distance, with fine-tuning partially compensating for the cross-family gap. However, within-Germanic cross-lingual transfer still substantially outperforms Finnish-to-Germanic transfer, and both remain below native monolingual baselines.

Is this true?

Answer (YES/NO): NO